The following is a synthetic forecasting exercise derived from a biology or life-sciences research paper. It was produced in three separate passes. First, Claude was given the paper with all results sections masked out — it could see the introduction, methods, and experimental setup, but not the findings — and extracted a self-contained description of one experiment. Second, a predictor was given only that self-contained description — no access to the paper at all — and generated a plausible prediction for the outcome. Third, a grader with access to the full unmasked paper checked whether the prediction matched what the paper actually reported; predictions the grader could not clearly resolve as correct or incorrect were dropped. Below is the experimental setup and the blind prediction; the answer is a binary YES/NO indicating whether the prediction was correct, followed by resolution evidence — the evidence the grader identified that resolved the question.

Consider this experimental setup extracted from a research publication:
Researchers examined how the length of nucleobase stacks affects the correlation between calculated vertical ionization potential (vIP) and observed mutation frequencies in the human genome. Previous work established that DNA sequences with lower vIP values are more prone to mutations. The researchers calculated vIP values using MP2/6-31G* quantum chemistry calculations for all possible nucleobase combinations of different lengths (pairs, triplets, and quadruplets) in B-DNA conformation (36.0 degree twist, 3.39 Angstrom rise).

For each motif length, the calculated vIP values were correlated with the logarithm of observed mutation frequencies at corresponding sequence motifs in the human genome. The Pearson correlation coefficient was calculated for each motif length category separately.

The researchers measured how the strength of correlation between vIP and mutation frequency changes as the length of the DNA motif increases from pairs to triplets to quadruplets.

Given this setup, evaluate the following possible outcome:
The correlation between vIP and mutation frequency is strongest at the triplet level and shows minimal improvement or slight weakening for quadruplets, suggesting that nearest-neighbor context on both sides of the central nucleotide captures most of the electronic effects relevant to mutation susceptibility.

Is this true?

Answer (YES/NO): NO